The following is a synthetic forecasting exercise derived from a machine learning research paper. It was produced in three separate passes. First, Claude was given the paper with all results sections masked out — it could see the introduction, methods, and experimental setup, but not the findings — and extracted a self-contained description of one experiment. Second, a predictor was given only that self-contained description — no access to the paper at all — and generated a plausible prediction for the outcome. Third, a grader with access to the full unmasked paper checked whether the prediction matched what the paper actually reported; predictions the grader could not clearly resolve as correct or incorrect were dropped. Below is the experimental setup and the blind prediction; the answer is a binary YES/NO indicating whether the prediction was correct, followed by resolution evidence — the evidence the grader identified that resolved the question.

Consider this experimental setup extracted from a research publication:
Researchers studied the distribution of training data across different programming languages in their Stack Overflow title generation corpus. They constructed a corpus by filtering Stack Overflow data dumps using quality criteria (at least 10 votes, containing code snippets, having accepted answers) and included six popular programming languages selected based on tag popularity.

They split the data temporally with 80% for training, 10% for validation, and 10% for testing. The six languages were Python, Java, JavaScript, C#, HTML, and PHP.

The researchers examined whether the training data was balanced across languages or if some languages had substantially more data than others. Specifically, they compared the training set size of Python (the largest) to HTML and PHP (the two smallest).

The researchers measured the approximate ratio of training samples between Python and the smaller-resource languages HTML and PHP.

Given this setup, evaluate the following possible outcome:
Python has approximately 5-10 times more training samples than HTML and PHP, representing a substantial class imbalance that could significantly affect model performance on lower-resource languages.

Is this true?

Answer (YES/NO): NO